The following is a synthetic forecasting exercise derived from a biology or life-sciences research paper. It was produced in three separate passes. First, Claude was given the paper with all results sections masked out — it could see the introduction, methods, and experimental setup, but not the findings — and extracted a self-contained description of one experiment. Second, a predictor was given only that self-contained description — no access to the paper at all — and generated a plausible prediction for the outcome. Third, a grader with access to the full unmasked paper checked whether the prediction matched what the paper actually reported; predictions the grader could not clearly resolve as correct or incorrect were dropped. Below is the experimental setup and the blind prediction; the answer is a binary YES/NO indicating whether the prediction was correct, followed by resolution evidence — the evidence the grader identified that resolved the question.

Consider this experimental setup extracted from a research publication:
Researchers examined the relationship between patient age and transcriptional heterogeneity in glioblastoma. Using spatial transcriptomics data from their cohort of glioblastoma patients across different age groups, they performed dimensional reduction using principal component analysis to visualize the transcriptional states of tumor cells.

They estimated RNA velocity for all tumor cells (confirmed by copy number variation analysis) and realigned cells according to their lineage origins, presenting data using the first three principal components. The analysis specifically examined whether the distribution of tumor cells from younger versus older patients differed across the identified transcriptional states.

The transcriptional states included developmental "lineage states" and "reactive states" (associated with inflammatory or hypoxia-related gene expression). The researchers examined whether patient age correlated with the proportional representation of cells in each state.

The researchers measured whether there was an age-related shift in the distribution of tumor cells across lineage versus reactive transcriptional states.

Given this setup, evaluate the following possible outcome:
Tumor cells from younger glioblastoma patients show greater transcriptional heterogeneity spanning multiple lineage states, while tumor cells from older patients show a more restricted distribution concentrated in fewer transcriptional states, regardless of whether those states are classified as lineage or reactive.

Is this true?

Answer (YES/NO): NO